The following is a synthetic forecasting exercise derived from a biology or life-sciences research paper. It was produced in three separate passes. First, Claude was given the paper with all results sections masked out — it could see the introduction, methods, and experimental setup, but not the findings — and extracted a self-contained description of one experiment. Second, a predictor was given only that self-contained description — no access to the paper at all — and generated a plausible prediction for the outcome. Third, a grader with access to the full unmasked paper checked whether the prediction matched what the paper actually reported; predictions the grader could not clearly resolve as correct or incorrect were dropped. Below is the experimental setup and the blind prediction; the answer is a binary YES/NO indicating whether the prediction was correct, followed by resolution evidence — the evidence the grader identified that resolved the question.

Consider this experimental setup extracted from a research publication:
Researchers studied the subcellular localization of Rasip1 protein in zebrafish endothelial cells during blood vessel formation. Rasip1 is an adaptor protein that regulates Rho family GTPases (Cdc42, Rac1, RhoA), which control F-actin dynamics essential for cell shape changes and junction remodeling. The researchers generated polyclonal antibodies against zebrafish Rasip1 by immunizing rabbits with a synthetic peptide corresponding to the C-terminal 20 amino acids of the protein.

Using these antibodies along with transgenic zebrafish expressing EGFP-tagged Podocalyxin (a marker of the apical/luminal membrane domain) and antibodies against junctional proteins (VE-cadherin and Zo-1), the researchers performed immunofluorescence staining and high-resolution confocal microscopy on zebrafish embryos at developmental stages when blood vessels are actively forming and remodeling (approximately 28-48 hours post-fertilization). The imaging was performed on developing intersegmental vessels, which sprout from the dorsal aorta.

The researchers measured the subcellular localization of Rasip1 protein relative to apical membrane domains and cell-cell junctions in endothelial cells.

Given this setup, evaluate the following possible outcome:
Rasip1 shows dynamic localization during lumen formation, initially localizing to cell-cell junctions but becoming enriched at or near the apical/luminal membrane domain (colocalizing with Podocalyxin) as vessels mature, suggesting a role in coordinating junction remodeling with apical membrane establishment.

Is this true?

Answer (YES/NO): NO